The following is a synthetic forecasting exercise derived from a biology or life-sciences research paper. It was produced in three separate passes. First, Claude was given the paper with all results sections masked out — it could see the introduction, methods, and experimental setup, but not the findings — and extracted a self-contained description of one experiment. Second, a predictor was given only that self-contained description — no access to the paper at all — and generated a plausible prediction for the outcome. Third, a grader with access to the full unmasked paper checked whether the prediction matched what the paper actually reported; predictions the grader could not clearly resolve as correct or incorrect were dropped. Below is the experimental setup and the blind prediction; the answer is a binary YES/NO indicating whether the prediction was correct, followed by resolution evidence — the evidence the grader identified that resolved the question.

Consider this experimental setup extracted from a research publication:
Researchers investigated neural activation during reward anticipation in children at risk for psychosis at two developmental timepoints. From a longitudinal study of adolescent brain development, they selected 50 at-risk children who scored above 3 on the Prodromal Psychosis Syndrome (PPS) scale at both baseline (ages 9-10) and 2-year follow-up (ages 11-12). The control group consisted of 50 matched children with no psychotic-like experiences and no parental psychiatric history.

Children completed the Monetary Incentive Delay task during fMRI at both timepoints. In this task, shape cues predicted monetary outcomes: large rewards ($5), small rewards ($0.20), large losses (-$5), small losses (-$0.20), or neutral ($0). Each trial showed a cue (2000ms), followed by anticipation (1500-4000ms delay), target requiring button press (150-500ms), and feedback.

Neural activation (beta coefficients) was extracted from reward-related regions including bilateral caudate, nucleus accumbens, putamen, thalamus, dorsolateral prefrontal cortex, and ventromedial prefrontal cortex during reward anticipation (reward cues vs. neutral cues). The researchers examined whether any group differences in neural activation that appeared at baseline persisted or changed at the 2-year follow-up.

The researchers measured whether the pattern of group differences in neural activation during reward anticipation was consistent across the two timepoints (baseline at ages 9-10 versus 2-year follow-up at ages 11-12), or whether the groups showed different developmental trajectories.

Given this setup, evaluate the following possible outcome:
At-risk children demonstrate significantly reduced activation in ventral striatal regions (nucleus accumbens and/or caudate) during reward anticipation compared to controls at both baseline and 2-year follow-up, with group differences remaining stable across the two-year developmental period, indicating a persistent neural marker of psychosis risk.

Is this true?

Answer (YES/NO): NO